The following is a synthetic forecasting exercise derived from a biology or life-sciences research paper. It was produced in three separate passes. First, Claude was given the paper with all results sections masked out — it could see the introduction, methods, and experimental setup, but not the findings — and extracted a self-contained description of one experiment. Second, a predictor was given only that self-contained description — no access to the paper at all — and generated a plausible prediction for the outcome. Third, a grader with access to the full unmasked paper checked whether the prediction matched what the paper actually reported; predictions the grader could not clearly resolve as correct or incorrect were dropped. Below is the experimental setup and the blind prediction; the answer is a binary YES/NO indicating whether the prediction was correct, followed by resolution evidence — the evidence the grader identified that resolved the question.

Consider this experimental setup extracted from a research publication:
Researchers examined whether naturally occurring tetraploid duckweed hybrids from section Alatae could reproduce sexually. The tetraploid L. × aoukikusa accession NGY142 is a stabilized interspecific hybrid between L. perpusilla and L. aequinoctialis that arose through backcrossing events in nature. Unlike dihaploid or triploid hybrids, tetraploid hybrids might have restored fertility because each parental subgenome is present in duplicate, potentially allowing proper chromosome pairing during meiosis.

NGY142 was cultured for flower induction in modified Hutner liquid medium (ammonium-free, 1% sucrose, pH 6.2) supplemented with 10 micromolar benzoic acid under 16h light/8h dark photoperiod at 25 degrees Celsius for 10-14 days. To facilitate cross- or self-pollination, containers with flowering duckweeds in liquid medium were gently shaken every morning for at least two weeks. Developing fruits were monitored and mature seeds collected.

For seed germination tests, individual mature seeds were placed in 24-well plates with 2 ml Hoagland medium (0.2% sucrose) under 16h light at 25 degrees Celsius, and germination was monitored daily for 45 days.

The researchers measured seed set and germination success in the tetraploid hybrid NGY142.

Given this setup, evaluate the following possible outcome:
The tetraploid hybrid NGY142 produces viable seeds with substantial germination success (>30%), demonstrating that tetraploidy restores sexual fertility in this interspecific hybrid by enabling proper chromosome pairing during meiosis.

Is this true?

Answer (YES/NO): NO